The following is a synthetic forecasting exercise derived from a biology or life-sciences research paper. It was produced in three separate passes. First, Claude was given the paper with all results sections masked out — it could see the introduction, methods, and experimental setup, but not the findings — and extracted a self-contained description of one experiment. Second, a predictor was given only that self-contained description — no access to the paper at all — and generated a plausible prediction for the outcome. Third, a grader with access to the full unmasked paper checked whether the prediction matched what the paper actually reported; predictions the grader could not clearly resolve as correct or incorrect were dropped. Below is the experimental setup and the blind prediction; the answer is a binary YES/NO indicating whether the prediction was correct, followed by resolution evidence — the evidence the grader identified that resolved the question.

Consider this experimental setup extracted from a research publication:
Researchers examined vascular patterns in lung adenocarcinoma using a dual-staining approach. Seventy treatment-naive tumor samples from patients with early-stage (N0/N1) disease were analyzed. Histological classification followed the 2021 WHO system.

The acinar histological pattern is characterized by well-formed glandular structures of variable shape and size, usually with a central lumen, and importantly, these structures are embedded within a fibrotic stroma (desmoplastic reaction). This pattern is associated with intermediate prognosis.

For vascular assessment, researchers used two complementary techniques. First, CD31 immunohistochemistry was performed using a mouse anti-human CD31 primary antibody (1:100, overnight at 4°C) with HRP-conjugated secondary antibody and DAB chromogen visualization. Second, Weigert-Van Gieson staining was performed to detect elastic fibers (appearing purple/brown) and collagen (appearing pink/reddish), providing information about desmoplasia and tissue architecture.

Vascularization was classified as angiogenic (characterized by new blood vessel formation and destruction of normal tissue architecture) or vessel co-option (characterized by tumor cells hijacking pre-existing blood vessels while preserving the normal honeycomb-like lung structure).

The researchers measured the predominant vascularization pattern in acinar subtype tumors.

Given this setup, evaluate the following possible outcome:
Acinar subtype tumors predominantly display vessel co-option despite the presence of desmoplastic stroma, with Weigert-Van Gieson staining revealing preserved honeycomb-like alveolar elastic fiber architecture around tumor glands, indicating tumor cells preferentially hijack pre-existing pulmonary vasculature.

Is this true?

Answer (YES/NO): NO